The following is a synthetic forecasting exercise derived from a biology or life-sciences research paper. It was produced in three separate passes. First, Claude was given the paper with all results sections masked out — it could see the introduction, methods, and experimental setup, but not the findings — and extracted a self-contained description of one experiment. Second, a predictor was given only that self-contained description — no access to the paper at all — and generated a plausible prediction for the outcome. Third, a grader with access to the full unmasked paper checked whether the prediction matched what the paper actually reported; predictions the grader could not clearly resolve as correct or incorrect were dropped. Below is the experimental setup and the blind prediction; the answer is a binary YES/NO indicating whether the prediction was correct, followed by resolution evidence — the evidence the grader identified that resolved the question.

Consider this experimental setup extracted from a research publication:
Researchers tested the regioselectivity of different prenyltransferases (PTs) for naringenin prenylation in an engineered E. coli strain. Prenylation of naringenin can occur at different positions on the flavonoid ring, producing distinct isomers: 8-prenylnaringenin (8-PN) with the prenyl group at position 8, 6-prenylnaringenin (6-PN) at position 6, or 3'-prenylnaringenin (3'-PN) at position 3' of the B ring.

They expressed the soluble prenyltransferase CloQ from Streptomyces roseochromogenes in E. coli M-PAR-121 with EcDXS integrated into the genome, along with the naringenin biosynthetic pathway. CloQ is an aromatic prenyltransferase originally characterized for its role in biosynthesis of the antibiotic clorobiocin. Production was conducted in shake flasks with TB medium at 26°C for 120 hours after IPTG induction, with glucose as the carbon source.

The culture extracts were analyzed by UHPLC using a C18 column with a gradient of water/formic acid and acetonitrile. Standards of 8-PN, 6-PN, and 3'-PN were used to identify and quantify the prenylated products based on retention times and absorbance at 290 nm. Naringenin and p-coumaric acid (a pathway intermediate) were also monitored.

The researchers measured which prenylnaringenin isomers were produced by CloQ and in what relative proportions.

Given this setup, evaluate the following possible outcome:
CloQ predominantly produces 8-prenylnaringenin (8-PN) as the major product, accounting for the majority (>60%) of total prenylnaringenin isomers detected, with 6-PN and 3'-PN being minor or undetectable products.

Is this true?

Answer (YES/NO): NO